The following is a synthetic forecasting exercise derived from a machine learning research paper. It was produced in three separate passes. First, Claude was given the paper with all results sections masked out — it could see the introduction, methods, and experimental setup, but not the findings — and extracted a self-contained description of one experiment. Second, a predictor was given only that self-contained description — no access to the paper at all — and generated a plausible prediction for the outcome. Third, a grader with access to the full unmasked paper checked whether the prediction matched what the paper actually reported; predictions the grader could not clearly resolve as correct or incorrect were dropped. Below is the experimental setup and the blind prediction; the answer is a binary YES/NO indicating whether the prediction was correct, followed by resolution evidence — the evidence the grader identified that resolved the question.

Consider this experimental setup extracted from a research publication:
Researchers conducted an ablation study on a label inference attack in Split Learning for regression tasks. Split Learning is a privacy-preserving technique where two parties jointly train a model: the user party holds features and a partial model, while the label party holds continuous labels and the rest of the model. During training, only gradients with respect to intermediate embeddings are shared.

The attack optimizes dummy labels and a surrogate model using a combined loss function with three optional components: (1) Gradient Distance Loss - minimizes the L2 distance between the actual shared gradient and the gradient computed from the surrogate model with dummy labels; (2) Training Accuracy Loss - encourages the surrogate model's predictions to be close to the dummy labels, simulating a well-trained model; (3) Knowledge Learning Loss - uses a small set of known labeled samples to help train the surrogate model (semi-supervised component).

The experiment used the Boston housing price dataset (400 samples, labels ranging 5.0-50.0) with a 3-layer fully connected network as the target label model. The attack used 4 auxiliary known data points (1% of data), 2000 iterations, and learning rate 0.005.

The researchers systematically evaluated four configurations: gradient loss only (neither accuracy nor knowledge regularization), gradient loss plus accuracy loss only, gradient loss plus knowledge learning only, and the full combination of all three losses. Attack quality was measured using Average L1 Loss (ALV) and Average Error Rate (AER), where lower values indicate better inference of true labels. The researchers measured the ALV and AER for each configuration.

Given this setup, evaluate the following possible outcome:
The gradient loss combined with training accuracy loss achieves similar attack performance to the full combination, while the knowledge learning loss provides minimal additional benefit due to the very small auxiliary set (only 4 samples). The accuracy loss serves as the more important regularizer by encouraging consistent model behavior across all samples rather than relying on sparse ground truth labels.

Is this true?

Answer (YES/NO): NO